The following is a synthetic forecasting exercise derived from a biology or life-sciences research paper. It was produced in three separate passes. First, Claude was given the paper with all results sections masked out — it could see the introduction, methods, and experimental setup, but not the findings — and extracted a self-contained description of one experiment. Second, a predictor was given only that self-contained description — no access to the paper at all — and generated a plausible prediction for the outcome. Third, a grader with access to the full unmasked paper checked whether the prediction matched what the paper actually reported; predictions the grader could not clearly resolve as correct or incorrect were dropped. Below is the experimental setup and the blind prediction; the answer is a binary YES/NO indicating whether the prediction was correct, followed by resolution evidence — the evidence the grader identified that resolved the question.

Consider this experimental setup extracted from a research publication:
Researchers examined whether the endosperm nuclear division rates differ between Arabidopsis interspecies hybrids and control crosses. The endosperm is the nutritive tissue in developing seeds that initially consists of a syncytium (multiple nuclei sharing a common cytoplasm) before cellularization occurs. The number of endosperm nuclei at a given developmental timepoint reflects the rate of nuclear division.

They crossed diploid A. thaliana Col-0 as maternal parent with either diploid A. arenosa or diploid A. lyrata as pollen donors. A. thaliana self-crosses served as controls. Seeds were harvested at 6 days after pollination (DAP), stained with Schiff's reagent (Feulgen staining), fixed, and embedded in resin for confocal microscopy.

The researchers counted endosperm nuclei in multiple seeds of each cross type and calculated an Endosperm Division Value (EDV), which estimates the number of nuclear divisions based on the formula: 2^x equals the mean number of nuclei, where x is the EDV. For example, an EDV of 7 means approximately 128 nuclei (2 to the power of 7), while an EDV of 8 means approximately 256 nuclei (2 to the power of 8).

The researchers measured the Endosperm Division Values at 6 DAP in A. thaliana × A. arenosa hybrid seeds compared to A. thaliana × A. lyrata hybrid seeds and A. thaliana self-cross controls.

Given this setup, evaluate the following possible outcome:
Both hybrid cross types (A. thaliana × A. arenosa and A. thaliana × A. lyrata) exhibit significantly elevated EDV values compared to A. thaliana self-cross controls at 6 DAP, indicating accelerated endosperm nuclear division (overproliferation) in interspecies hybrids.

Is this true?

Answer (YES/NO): NO